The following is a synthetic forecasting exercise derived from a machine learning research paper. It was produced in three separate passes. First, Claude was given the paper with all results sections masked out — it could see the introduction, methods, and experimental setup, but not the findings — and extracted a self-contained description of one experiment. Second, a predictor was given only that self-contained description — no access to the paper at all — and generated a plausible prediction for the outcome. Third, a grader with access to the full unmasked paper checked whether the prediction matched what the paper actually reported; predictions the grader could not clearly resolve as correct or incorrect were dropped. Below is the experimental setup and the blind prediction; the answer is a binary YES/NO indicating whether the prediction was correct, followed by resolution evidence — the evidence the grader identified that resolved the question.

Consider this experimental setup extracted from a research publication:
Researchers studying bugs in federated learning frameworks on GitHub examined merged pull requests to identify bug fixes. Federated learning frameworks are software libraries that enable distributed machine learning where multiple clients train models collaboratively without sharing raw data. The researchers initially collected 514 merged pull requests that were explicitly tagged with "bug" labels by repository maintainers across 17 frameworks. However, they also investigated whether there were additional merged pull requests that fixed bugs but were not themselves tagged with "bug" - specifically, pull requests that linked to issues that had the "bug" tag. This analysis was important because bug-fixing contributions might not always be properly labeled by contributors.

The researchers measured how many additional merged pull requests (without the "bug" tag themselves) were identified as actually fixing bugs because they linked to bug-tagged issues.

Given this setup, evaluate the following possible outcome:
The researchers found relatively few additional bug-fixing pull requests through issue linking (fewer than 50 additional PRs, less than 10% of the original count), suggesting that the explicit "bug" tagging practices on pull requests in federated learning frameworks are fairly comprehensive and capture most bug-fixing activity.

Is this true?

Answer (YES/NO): NO